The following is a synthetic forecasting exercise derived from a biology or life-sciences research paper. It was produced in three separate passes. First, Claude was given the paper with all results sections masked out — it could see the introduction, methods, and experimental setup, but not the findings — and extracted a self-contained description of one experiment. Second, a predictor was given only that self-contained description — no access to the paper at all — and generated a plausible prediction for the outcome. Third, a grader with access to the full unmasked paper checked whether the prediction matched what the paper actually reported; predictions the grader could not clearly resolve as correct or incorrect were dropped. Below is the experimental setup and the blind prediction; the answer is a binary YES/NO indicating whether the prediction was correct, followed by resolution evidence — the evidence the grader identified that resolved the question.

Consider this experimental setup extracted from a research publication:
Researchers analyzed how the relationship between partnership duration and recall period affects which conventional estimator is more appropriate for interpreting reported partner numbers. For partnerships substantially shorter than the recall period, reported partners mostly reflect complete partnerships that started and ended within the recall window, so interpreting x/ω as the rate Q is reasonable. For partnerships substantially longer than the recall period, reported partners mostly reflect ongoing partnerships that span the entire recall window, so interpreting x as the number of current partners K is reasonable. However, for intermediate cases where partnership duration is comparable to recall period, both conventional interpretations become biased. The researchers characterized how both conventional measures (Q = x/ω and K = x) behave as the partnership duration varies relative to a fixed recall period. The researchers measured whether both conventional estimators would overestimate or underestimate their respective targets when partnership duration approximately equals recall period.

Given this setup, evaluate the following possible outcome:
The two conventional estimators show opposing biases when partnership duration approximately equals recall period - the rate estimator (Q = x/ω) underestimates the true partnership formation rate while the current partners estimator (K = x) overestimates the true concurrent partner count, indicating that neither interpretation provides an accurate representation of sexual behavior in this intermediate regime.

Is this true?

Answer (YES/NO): NO